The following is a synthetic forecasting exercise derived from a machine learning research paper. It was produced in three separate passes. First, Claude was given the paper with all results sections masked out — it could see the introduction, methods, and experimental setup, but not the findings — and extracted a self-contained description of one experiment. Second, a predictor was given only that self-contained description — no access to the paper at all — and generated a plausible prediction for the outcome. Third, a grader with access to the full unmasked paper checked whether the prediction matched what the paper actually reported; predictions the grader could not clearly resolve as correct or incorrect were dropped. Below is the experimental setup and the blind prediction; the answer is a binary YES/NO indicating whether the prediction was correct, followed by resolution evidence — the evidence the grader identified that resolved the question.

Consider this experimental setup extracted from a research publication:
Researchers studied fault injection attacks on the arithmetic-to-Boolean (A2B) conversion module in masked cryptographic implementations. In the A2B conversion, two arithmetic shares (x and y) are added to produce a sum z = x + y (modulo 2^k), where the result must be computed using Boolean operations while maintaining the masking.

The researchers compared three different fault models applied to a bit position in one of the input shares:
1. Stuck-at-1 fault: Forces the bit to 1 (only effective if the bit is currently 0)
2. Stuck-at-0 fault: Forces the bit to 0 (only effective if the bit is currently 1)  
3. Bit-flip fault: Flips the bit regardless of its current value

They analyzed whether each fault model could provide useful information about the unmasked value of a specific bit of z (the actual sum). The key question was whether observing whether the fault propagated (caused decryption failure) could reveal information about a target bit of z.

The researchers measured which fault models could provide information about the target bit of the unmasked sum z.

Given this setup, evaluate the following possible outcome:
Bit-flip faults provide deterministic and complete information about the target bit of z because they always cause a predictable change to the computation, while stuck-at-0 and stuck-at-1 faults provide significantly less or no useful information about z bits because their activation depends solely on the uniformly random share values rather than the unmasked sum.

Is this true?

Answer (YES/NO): NO